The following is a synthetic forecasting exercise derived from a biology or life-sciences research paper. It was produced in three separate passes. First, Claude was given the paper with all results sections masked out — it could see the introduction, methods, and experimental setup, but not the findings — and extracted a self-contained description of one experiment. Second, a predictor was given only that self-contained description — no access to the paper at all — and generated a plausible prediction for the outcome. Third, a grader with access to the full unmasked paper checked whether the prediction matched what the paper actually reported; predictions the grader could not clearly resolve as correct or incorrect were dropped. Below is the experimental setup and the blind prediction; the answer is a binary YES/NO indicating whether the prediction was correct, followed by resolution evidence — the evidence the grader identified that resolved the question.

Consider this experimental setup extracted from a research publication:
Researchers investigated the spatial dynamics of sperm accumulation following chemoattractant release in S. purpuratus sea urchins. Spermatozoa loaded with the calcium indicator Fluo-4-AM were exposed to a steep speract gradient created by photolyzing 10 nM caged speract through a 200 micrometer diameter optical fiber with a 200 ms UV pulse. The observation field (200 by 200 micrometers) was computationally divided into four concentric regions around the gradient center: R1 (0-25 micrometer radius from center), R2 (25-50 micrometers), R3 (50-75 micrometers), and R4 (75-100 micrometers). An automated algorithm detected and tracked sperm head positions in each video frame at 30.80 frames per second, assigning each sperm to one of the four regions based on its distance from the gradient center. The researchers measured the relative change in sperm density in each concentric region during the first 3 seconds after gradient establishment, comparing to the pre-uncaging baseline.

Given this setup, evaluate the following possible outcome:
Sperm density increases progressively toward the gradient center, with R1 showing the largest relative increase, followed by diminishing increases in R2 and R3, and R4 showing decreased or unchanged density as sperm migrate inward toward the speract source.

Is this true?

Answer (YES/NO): NO